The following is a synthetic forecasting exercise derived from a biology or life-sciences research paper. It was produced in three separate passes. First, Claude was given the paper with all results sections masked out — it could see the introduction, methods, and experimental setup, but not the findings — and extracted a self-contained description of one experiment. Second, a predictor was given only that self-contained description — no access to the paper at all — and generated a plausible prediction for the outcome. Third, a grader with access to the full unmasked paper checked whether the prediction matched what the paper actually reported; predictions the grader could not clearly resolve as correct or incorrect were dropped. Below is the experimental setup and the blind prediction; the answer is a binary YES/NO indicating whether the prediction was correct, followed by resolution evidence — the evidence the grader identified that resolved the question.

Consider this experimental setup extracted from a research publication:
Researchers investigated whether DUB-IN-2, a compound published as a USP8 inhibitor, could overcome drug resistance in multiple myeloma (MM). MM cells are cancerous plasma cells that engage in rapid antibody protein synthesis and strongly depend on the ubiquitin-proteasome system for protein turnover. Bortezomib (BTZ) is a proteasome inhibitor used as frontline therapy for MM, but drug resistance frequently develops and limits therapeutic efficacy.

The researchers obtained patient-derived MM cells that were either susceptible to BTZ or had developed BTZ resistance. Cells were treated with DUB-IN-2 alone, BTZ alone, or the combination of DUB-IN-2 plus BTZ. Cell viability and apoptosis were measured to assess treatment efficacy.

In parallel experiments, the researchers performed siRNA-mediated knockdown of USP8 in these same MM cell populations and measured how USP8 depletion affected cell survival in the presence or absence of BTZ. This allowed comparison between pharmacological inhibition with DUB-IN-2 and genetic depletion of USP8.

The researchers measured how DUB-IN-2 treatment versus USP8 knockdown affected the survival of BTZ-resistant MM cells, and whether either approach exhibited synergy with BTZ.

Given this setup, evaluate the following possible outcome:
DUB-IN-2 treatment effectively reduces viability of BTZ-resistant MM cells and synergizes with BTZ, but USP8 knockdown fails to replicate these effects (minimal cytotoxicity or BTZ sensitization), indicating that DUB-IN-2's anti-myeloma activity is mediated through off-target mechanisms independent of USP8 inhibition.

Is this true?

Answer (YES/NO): NO